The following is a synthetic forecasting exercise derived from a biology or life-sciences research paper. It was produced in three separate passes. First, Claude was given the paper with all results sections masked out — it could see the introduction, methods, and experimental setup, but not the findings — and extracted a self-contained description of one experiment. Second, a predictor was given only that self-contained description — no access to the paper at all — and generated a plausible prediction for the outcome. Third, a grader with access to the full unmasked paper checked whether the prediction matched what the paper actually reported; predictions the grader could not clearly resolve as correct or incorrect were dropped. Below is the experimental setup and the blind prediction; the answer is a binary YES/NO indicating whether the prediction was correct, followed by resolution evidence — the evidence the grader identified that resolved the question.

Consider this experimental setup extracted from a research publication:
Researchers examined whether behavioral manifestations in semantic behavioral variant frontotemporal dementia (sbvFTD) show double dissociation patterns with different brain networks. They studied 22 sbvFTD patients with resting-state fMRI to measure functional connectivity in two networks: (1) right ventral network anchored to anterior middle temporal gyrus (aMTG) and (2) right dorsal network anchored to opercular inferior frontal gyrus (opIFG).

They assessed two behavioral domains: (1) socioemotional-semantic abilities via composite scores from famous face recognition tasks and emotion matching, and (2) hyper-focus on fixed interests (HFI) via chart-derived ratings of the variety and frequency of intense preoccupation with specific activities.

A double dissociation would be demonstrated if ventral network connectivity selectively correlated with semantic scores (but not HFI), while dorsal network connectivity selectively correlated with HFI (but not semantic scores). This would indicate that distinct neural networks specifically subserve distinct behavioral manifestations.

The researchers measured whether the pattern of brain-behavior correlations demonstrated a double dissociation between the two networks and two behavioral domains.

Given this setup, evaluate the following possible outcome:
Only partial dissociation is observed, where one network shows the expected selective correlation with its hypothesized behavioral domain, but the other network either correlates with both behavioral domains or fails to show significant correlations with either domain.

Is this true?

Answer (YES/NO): NO